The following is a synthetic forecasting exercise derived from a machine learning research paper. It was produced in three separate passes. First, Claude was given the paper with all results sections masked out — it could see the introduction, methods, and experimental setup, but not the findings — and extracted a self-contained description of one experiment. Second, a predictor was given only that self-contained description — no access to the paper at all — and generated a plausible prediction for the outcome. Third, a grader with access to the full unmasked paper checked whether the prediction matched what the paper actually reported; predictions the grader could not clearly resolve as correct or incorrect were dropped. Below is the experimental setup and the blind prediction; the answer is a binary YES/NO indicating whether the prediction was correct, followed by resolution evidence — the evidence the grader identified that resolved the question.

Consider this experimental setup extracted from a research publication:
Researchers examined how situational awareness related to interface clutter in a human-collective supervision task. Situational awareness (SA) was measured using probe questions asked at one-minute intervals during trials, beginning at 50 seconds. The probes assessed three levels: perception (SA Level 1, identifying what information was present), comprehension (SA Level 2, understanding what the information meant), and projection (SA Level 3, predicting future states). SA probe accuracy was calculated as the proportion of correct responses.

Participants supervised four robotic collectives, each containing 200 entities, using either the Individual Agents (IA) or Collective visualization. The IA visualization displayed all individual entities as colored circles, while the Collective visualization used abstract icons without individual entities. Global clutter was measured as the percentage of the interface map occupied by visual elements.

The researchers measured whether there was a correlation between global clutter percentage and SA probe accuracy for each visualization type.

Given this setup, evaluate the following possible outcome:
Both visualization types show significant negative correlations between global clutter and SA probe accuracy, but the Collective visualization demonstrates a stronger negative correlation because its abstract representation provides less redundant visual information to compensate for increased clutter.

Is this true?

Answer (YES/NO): NO